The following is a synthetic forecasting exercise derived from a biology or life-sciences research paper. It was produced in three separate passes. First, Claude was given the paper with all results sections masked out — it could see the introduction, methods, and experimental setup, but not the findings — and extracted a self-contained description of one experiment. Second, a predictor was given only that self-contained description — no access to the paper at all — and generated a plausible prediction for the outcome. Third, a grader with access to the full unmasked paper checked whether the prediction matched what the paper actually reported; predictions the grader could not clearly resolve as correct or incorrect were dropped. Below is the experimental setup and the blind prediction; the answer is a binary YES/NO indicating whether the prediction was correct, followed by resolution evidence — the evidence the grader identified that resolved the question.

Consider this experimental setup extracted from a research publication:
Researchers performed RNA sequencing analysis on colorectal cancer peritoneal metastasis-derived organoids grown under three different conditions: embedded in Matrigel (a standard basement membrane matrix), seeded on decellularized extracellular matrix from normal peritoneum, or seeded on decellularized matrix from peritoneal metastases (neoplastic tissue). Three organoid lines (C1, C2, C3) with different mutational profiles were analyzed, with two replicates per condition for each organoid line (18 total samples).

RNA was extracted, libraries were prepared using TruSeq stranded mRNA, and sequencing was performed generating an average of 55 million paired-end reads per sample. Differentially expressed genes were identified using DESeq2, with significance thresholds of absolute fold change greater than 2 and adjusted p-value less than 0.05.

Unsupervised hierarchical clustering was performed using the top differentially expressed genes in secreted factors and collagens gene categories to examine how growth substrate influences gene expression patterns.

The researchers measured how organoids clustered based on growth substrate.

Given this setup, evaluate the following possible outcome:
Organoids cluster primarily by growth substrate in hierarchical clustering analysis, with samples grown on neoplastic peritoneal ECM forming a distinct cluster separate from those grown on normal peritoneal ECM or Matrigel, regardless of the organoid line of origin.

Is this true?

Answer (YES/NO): YES